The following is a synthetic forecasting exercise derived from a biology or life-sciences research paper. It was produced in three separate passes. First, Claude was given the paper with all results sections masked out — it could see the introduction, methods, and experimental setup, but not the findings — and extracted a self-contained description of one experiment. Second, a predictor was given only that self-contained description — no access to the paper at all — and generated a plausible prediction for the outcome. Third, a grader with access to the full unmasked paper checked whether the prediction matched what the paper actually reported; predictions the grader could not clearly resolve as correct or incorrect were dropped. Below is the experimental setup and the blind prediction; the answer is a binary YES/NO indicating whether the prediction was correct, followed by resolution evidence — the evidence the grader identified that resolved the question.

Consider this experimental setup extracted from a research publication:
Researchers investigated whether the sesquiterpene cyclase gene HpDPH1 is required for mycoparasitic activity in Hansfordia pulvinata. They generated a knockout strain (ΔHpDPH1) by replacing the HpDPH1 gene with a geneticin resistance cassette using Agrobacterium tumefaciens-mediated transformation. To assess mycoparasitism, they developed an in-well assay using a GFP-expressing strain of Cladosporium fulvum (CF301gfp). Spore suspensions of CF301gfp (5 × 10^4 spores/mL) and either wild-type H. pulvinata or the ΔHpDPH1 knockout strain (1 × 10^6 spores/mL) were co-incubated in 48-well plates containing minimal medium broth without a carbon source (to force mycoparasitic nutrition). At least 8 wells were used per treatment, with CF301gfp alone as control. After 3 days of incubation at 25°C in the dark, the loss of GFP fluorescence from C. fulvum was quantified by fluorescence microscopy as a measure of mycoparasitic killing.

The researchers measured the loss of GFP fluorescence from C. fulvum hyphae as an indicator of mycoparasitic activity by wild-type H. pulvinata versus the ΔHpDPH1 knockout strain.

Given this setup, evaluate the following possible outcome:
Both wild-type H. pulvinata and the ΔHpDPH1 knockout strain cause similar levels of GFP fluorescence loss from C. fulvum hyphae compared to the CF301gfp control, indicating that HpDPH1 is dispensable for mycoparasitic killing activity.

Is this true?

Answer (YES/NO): YES